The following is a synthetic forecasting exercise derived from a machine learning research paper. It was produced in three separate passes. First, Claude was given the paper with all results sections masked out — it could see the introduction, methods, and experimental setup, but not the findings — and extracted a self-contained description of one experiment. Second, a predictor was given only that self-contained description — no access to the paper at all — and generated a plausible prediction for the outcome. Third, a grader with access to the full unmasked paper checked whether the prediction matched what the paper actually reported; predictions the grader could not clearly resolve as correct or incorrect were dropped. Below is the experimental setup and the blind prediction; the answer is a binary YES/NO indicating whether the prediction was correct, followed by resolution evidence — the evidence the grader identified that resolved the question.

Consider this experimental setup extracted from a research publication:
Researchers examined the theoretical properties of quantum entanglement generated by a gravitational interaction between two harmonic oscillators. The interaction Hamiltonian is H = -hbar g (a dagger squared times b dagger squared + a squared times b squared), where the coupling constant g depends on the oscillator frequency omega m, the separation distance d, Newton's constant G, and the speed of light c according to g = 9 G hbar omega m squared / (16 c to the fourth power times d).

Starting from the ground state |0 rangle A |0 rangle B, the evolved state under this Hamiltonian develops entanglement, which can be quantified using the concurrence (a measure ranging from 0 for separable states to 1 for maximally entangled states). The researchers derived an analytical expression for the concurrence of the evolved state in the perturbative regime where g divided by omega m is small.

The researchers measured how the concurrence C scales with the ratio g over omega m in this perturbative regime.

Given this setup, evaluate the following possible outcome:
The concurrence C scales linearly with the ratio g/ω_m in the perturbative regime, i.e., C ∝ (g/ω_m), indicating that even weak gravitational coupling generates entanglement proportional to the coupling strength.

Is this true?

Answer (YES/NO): YES